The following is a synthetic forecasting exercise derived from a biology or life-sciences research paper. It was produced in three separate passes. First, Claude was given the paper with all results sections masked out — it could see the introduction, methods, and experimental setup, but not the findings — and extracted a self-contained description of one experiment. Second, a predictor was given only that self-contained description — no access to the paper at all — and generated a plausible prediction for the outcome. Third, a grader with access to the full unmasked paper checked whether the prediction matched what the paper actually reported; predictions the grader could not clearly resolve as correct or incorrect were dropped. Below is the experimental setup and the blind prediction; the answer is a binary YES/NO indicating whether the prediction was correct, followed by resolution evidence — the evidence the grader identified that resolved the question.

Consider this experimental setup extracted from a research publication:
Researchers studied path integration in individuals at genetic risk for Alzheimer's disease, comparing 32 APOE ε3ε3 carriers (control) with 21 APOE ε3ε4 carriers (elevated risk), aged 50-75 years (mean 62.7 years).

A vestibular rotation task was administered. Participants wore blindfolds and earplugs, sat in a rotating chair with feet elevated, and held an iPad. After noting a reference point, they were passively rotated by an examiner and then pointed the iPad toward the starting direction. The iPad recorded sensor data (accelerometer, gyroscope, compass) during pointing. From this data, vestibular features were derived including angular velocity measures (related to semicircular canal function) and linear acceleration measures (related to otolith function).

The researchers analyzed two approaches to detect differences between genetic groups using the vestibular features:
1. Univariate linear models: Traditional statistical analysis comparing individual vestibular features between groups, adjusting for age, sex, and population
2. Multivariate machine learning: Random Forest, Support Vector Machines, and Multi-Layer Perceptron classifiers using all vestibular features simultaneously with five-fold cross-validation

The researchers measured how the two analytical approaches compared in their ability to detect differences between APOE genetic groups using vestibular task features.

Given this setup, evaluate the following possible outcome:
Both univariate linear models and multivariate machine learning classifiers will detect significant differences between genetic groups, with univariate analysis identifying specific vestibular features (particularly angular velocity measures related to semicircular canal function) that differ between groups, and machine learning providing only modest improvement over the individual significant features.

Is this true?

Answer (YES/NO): NO